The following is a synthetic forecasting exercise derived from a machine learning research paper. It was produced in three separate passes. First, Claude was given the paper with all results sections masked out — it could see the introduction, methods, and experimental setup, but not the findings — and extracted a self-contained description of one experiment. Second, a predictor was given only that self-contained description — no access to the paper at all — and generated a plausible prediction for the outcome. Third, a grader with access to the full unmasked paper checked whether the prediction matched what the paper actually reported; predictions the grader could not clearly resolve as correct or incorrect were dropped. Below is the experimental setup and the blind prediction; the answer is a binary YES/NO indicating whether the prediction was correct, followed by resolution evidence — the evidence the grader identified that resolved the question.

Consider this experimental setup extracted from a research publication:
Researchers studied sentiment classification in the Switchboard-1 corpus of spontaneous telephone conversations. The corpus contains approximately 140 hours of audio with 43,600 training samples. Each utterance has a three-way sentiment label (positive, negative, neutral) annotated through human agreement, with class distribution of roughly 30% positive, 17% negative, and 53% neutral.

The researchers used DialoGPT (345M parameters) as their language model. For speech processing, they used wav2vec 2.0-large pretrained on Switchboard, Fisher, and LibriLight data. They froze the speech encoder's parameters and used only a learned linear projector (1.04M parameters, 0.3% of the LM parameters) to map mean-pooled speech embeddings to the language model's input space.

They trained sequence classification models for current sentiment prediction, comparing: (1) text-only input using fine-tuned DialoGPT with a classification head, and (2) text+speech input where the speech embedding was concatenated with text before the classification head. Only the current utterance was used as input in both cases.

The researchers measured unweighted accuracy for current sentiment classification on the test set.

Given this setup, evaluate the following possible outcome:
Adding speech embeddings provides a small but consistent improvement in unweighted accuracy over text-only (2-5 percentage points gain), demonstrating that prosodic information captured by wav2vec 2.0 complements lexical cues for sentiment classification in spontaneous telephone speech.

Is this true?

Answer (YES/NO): NO